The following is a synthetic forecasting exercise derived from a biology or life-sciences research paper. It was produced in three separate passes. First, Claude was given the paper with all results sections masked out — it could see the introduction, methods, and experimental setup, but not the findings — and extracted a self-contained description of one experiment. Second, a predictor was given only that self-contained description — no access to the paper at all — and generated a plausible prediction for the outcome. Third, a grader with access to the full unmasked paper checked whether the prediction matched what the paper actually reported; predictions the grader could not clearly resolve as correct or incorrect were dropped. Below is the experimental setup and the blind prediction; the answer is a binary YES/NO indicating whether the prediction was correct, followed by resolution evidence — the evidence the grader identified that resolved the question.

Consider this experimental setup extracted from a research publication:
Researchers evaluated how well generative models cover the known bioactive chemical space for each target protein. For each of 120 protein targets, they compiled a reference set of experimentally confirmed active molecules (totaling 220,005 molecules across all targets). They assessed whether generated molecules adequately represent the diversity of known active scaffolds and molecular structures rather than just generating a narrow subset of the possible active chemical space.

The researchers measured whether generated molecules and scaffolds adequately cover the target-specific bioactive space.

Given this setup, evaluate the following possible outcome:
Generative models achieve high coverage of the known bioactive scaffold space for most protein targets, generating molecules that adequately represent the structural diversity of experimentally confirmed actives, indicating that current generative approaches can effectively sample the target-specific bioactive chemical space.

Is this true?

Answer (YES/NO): NO